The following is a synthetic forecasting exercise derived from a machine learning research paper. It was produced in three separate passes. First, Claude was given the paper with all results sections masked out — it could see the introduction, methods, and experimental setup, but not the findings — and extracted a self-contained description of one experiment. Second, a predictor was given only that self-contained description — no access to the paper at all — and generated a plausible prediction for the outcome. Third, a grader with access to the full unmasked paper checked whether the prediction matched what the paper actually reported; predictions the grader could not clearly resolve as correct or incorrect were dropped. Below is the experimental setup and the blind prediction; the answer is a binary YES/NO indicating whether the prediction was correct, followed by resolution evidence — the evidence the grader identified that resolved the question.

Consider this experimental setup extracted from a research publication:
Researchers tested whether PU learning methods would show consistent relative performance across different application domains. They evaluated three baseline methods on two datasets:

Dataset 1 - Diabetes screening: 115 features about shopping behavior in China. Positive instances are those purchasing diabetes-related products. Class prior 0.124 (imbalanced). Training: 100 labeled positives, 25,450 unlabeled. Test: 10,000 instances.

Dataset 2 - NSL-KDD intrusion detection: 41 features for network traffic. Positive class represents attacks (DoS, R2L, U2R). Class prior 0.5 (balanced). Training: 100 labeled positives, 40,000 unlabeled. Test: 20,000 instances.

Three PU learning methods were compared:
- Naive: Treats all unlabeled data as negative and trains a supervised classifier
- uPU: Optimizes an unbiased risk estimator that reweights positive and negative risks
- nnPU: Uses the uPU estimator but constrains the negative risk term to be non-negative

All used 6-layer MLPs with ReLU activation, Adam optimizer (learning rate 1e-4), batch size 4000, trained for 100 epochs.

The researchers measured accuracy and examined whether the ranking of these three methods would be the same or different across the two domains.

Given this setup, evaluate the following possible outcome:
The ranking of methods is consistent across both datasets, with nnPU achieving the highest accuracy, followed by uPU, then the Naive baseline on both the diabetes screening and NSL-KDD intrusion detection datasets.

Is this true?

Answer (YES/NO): NO